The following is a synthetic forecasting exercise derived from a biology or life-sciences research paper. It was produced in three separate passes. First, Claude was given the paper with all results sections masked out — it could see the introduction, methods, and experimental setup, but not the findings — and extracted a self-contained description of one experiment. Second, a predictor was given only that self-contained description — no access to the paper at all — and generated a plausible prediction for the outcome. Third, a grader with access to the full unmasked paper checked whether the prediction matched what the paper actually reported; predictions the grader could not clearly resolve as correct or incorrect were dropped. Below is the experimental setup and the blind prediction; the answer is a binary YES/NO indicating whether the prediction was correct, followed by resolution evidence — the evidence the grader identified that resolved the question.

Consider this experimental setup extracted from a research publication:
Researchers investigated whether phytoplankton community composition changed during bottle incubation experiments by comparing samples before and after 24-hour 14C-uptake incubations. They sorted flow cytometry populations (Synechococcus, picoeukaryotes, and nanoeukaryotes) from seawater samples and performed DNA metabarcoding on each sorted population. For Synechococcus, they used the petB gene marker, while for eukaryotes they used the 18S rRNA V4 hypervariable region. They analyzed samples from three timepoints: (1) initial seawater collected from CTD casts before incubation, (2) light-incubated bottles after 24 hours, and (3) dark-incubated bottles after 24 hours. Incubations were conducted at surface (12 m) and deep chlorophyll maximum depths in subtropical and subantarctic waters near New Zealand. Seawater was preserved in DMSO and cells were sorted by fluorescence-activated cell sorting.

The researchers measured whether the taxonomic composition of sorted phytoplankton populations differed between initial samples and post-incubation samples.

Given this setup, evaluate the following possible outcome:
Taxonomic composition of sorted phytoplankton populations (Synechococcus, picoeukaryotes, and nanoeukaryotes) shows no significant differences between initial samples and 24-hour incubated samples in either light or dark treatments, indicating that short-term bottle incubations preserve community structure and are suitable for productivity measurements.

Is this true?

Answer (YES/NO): YES